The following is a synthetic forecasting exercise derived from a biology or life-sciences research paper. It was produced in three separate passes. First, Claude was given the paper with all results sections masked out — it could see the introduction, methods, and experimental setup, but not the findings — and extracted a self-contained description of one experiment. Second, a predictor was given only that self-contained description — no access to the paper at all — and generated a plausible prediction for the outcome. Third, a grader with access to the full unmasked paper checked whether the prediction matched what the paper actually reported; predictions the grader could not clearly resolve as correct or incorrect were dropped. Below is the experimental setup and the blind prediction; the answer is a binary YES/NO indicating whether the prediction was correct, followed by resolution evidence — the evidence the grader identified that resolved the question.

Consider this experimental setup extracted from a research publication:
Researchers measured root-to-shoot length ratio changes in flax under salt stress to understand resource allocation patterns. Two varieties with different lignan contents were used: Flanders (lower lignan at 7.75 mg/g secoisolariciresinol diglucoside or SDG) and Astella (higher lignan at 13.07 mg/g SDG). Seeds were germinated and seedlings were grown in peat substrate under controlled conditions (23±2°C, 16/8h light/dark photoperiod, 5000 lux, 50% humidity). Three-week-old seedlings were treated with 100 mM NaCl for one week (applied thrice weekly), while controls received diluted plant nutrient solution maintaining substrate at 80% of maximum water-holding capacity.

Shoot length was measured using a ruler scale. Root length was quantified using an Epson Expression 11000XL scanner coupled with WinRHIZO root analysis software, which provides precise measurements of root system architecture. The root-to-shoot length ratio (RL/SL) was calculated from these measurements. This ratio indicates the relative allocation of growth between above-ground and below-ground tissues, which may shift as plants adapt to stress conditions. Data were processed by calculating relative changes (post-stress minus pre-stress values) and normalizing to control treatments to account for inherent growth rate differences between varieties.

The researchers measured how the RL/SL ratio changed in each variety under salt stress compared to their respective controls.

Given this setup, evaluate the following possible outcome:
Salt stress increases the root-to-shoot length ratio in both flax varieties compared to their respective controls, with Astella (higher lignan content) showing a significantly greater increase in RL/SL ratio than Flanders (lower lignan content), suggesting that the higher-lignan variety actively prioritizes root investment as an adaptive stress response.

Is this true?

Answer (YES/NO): YES